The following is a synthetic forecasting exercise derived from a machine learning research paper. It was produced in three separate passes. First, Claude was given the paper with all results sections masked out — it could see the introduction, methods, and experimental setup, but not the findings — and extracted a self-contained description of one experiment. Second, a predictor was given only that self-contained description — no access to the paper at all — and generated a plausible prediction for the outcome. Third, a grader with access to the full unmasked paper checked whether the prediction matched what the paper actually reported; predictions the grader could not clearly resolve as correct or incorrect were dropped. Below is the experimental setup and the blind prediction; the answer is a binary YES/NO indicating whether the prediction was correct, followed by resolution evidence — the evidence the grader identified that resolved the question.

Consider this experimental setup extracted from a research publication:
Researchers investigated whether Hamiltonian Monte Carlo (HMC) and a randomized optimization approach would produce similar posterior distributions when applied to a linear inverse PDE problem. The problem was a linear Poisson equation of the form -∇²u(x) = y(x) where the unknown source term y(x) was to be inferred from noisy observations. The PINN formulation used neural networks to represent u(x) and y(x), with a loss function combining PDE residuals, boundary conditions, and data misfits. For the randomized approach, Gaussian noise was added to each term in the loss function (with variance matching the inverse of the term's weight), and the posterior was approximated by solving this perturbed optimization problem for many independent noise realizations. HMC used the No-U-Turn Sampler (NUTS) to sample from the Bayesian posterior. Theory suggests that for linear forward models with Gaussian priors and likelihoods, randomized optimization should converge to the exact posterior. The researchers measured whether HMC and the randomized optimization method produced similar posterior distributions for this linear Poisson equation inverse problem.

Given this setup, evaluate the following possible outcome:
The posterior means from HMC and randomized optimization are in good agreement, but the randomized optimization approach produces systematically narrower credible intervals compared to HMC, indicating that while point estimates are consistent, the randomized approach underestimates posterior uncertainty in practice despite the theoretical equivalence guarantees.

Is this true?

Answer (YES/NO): NO